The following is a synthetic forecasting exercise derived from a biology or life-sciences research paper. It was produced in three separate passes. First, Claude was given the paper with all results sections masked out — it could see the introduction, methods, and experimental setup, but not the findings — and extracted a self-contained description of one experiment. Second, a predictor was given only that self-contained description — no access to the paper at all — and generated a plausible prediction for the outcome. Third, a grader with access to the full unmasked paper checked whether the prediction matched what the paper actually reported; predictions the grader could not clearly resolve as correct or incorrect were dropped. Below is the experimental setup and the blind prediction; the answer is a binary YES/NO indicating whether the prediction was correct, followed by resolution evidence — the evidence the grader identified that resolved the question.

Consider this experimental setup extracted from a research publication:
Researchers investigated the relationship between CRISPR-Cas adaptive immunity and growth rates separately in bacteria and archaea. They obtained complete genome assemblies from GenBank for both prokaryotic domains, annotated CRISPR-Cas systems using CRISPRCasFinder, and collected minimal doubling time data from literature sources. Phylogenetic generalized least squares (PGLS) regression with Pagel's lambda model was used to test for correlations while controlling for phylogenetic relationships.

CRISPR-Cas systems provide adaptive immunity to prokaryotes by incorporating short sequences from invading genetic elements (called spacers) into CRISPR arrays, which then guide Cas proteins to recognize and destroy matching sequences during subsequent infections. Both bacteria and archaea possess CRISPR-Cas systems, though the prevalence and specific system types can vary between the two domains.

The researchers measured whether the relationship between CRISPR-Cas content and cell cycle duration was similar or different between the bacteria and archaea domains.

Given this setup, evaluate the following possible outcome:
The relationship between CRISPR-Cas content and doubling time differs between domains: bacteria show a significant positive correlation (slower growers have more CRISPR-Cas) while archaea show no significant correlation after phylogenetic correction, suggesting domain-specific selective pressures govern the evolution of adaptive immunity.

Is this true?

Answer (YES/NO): NO